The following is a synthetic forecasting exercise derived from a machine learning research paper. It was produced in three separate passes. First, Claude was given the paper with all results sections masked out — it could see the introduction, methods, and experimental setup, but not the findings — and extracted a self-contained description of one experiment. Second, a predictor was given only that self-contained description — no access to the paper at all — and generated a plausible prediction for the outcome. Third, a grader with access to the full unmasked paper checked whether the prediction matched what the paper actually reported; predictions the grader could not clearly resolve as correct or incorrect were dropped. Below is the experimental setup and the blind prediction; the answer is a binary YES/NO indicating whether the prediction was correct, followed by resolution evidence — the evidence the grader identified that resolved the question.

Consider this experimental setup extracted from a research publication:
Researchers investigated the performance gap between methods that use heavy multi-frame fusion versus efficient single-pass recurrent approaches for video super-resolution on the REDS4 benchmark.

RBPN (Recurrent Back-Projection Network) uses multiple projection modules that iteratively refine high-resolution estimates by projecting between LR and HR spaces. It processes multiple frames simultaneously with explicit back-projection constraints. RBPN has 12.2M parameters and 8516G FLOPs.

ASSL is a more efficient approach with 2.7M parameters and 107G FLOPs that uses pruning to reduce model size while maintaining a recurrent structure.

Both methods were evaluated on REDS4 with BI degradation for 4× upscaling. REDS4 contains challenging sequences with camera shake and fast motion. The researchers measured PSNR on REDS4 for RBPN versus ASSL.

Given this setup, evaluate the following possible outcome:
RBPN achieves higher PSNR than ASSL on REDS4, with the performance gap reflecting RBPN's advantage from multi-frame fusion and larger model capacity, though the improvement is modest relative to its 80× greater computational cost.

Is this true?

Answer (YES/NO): NO